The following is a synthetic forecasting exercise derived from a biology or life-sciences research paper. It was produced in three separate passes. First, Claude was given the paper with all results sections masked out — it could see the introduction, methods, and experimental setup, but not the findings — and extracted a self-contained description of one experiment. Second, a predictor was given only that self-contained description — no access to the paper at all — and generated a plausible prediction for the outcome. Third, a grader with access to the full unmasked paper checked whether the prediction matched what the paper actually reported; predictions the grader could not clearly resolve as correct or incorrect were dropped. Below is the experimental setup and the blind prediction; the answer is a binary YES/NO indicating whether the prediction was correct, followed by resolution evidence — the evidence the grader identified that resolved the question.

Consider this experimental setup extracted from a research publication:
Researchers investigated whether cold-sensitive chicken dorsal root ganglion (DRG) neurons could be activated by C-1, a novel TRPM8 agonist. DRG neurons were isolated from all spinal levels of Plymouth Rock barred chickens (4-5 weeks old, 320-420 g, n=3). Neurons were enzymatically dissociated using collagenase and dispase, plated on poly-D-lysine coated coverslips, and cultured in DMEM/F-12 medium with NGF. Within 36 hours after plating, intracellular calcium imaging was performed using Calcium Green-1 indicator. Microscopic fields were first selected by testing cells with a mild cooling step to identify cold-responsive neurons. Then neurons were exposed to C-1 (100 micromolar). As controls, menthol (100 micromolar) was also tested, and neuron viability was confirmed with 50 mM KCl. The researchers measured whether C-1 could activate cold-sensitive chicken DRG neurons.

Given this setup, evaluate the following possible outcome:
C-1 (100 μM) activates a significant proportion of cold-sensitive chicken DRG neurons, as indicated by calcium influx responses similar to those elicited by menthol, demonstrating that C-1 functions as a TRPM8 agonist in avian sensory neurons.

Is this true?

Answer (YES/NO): NO